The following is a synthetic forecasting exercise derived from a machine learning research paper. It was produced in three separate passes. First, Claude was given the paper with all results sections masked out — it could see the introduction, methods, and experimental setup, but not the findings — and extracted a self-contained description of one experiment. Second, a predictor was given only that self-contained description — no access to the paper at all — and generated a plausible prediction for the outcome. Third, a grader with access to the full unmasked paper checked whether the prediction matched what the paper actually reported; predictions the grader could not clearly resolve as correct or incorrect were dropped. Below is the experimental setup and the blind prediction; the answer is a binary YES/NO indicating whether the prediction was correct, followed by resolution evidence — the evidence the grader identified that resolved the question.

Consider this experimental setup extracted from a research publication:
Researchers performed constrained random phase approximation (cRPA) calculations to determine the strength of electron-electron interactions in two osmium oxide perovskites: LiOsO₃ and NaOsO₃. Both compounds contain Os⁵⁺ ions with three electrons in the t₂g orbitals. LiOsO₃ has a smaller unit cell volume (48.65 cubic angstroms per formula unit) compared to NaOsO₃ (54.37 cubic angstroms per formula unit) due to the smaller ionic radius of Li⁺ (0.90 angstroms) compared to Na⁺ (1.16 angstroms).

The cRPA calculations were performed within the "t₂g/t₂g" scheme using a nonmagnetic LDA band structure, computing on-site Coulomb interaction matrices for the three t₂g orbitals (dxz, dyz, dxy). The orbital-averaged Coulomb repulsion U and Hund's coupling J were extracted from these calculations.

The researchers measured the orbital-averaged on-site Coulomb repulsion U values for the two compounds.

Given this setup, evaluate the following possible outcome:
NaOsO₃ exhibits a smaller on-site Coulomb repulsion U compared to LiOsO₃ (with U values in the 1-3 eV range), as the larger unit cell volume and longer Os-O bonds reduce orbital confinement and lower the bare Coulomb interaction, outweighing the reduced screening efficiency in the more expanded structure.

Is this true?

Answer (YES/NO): YES